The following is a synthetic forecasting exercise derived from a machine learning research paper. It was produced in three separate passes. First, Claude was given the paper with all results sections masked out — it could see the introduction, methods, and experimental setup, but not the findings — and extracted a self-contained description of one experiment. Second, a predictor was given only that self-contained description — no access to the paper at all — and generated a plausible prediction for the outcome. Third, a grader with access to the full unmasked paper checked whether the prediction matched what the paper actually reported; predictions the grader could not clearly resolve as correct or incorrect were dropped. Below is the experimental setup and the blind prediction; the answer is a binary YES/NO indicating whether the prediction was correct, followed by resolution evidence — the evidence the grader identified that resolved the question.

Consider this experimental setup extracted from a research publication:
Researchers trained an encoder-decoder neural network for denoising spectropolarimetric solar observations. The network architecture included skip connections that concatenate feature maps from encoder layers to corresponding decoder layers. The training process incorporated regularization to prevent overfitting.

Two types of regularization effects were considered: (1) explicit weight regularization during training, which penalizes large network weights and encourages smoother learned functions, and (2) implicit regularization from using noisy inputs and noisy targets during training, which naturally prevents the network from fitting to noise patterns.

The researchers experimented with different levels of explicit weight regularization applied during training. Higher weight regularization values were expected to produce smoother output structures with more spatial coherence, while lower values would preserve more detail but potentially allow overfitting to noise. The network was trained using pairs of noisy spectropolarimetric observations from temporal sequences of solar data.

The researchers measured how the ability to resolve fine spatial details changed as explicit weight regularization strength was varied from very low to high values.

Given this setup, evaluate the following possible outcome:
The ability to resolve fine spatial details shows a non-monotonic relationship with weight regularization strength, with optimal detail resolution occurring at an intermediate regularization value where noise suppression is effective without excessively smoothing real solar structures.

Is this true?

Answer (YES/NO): NO